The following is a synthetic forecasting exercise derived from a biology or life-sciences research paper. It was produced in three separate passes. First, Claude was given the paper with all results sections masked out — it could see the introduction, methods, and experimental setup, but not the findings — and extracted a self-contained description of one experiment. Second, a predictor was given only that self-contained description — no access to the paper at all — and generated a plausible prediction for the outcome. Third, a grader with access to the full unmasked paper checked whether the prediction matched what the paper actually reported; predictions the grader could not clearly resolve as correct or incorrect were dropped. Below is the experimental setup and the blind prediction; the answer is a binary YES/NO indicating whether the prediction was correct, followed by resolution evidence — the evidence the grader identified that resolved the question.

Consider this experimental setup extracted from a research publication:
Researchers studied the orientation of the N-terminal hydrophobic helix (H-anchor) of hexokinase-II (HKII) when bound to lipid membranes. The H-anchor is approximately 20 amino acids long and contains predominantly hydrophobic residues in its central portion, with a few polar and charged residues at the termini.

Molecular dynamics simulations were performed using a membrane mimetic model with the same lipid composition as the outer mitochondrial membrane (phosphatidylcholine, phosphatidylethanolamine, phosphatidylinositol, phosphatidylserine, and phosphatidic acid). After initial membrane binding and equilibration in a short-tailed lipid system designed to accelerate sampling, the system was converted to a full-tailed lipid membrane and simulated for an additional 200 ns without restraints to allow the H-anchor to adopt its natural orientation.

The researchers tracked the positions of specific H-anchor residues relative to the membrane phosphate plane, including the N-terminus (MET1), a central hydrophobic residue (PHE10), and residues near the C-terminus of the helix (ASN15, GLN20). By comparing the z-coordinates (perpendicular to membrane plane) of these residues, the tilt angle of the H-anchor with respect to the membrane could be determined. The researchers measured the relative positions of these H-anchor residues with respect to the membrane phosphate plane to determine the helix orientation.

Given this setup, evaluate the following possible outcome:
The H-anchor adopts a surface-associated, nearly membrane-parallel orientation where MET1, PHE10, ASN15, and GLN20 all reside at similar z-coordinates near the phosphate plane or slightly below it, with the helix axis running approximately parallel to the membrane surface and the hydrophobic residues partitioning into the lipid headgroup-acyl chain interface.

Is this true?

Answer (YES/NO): NO